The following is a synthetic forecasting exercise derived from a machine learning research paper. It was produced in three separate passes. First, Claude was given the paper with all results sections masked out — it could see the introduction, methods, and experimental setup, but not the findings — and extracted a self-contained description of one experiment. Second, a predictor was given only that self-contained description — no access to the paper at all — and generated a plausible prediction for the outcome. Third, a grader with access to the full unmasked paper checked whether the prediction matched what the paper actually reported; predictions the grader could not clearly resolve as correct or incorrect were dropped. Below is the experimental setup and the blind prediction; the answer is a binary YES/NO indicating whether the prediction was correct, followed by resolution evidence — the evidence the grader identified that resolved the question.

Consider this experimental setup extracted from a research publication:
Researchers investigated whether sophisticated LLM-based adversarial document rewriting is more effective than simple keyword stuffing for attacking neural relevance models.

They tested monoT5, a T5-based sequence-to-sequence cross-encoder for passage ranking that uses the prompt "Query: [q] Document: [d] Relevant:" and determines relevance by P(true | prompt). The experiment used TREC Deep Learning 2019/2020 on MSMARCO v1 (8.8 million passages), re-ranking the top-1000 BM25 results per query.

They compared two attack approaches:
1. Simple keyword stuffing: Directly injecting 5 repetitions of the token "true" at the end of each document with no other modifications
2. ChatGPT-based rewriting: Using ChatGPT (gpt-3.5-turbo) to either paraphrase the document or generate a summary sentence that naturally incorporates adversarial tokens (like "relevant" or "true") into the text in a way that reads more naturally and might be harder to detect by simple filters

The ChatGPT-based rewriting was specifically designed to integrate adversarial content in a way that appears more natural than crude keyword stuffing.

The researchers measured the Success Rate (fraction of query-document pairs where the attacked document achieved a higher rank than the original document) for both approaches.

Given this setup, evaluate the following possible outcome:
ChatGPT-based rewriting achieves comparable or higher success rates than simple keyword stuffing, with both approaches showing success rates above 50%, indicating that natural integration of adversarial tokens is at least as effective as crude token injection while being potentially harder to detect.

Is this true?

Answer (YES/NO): NO